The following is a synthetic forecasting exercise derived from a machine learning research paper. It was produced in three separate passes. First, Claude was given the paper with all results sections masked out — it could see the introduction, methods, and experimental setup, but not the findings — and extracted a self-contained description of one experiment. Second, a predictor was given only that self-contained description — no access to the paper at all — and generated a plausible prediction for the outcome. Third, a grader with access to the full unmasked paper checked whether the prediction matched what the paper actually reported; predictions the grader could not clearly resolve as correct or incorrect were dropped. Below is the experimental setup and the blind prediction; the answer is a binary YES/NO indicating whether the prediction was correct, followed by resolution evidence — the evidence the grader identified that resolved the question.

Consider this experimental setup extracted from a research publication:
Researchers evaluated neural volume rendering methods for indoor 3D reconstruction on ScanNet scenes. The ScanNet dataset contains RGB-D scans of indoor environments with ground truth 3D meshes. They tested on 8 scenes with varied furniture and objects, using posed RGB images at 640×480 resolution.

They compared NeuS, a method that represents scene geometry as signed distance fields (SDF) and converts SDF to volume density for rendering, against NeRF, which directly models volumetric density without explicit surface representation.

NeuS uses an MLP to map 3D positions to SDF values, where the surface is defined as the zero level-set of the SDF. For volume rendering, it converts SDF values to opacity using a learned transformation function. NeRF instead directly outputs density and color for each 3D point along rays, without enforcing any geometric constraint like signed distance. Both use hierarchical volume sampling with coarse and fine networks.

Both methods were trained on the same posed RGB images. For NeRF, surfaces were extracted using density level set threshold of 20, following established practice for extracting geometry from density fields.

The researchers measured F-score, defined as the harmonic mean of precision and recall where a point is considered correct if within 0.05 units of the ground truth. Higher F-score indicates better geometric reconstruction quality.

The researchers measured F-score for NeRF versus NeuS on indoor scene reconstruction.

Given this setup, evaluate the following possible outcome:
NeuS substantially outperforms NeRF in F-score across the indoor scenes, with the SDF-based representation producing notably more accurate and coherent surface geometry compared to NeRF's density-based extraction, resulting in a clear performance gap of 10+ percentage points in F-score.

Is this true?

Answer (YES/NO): NO